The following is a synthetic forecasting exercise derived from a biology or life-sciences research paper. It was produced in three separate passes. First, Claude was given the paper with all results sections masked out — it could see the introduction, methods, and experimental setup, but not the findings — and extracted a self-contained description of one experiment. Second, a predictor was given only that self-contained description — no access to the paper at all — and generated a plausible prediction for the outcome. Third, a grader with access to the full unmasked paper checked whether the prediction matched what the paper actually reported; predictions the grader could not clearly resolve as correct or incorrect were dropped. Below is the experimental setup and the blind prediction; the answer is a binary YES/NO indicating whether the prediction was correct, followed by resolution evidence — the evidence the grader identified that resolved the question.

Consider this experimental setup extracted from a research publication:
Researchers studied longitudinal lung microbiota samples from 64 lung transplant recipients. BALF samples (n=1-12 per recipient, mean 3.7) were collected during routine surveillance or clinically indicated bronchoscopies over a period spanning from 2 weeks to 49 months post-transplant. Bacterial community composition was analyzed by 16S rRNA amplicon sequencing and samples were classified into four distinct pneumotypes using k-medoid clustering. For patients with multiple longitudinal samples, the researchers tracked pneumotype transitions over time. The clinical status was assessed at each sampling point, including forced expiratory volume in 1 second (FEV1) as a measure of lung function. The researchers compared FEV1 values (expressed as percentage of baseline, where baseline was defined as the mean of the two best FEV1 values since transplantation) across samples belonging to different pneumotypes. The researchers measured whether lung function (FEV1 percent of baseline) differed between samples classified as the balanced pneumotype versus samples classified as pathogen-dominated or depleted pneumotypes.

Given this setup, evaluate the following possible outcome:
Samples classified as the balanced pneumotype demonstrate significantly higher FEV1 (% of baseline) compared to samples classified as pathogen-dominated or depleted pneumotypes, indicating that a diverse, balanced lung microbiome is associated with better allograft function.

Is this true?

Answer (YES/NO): NO